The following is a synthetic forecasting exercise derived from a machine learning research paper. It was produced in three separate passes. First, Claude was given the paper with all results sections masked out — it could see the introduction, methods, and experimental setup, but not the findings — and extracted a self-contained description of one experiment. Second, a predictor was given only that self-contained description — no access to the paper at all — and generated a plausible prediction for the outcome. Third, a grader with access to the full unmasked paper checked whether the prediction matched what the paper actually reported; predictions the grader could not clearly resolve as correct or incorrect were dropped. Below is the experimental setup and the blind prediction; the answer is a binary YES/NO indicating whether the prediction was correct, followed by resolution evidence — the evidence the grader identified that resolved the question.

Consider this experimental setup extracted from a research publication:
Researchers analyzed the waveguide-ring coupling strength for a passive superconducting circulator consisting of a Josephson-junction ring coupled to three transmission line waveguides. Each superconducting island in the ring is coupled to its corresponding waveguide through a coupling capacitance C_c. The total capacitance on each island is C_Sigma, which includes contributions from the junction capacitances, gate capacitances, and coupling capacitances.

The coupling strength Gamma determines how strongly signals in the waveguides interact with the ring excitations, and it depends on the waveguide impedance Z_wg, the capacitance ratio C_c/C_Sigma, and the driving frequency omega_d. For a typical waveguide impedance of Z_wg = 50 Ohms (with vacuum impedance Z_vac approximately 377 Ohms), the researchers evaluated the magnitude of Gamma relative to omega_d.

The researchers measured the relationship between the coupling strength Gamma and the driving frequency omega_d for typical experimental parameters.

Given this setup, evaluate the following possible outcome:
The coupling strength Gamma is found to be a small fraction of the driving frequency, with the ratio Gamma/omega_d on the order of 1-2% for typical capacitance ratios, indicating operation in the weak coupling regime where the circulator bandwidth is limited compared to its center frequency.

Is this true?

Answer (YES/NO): NO